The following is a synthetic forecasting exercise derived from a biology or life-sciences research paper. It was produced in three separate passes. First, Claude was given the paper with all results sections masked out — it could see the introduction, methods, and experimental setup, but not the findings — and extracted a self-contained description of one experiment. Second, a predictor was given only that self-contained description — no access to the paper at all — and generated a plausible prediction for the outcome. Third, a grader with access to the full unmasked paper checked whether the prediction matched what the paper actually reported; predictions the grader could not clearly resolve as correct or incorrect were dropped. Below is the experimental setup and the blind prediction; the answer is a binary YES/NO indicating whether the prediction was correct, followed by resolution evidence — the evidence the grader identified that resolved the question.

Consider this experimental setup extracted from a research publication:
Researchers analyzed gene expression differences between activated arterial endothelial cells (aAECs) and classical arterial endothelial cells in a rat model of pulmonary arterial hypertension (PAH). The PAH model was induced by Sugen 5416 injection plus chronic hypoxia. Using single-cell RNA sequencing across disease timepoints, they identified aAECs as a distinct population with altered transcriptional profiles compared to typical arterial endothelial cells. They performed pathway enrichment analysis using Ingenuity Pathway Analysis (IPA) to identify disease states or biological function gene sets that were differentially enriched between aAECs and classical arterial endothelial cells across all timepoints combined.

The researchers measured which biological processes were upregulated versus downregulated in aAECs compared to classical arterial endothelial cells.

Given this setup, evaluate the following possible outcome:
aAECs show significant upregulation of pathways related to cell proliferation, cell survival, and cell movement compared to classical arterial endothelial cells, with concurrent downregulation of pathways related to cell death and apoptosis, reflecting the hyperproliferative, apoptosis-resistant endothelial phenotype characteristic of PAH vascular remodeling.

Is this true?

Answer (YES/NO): YES